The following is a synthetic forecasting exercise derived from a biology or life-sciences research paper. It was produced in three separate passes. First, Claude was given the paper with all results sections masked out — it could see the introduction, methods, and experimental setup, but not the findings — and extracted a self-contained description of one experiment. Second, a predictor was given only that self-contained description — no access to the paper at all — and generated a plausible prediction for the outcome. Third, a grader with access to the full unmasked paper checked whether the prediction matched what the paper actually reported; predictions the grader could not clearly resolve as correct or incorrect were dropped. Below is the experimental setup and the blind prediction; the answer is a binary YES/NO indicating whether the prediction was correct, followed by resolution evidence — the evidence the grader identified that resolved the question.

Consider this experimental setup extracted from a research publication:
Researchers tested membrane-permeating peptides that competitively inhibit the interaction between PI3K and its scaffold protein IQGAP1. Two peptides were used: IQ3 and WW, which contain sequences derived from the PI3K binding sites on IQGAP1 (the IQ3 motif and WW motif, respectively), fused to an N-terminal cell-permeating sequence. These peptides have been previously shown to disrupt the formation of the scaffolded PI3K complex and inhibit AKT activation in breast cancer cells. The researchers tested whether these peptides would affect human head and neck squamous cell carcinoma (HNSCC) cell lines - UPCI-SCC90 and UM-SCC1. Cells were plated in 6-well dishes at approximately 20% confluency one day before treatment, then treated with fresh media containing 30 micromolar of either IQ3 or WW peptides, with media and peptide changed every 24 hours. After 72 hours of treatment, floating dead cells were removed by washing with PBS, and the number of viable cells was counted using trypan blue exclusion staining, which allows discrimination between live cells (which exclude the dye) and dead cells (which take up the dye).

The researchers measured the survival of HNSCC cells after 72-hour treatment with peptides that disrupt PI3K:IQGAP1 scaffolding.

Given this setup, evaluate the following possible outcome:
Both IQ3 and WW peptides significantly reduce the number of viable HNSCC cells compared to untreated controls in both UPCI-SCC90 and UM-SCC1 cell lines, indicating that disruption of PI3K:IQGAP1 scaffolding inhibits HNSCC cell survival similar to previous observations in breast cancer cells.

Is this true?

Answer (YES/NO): YES